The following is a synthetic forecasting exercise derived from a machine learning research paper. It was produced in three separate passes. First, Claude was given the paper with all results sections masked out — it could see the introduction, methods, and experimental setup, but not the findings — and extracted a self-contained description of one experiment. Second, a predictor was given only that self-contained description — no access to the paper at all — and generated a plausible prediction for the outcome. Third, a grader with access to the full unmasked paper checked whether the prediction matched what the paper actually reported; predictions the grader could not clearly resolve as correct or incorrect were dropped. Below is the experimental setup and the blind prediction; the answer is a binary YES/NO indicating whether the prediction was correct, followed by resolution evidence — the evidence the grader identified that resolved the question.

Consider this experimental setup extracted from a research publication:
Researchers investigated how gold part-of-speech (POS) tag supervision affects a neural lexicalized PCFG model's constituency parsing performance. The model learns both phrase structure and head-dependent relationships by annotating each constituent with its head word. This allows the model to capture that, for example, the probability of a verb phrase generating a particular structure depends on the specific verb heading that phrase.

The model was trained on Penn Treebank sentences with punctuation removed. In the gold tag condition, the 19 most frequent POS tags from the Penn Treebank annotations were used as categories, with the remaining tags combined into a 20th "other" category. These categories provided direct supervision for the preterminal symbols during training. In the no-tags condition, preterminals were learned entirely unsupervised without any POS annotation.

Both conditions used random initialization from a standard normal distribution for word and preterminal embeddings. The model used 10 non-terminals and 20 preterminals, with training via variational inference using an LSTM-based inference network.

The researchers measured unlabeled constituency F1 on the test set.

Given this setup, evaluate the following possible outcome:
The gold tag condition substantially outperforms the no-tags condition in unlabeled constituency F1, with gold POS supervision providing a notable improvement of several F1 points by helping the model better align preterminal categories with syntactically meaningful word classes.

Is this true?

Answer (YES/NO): NO